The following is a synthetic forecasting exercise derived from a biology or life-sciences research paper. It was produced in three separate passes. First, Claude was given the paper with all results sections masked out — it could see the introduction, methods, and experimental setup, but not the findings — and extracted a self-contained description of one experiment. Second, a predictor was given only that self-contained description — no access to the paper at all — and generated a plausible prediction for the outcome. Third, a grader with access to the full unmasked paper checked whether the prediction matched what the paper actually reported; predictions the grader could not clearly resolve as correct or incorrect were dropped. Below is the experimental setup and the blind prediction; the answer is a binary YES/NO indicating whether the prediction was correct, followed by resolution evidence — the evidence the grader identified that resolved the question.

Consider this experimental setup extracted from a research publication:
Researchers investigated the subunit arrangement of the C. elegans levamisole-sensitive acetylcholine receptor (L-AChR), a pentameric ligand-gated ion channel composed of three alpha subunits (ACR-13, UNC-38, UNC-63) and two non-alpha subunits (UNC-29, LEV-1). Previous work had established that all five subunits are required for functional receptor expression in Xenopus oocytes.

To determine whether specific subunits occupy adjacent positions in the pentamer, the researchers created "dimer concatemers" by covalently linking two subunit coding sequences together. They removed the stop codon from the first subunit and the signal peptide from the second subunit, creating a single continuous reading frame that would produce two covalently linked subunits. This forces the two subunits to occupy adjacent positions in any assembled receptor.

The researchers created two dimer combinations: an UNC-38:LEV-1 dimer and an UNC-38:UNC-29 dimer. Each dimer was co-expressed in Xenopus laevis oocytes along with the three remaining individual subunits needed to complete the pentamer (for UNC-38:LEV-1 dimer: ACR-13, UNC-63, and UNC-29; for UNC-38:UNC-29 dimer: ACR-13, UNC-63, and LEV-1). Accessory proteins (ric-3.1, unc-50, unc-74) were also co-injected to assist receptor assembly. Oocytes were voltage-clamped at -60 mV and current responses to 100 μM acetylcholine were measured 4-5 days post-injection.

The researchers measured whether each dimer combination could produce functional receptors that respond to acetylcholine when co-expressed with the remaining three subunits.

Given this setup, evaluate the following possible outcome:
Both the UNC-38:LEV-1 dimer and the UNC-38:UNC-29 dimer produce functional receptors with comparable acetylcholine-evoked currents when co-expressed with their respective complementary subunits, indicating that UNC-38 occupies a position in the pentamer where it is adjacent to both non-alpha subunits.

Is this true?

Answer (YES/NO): NO